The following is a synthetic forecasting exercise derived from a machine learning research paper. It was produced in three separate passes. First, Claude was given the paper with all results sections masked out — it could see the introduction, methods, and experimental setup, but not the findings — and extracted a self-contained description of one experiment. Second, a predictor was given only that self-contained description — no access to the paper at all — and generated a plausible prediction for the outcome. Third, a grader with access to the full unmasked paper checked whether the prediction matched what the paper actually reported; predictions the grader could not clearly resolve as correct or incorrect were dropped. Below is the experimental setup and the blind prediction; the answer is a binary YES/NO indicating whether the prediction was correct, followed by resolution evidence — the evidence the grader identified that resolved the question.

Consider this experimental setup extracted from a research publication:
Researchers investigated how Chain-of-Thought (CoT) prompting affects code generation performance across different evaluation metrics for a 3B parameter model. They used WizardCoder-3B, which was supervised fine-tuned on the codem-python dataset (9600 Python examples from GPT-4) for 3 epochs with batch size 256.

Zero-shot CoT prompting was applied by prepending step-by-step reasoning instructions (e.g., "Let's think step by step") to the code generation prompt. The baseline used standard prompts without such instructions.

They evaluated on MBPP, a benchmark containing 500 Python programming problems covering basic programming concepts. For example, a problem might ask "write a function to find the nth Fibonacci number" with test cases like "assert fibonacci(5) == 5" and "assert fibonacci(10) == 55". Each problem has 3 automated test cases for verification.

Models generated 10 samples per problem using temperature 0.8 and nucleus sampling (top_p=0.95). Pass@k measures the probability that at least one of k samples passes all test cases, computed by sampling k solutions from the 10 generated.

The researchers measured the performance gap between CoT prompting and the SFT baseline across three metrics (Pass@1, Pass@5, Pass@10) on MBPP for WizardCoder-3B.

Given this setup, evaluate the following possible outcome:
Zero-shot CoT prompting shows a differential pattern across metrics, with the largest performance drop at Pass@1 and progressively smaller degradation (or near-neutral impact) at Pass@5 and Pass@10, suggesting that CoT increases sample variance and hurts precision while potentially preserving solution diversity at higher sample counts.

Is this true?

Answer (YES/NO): YES